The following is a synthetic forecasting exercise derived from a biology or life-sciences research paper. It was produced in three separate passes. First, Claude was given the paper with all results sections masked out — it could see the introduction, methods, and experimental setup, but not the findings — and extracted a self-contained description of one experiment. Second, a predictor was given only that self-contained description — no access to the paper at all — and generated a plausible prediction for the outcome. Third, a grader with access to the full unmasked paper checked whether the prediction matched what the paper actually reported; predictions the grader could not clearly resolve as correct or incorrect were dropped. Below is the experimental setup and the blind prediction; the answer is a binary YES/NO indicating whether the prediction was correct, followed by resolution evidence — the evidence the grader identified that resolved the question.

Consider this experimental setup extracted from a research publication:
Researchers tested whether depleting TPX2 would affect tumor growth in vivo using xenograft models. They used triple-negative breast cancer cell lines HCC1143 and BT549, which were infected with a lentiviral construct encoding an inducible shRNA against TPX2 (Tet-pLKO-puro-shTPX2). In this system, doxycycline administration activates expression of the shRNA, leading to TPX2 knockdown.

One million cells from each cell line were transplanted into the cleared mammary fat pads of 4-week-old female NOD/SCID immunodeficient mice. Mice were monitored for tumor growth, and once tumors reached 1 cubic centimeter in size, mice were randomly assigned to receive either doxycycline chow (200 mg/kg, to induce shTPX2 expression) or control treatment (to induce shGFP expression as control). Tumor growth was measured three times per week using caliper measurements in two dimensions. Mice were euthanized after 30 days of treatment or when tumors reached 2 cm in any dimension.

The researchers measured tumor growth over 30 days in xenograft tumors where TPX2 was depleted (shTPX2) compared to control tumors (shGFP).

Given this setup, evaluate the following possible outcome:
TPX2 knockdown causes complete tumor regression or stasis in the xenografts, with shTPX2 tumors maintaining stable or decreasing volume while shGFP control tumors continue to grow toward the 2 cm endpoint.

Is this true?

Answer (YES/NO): YES